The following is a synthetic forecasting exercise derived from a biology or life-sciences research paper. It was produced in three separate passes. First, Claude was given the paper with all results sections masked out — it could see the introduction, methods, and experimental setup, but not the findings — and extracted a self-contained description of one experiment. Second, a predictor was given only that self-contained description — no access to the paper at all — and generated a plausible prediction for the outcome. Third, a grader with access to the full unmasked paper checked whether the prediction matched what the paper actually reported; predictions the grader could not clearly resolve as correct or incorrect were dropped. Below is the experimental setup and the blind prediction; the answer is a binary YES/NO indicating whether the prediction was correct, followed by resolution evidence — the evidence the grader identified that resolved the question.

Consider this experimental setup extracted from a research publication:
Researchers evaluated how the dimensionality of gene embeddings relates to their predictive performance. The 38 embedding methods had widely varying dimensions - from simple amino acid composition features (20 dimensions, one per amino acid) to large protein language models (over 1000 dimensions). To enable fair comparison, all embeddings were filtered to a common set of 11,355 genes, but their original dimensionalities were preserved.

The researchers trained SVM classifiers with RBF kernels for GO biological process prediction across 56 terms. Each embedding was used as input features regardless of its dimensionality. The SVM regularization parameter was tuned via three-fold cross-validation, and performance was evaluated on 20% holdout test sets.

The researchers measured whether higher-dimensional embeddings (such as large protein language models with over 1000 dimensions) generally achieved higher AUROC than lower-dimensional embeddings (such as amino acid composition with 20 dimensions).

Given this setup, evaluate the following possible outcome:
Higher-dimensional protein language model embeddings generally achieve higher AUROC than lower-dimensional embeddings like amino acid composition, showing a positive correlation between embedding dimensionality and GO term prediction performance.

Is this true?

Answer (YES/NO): NO